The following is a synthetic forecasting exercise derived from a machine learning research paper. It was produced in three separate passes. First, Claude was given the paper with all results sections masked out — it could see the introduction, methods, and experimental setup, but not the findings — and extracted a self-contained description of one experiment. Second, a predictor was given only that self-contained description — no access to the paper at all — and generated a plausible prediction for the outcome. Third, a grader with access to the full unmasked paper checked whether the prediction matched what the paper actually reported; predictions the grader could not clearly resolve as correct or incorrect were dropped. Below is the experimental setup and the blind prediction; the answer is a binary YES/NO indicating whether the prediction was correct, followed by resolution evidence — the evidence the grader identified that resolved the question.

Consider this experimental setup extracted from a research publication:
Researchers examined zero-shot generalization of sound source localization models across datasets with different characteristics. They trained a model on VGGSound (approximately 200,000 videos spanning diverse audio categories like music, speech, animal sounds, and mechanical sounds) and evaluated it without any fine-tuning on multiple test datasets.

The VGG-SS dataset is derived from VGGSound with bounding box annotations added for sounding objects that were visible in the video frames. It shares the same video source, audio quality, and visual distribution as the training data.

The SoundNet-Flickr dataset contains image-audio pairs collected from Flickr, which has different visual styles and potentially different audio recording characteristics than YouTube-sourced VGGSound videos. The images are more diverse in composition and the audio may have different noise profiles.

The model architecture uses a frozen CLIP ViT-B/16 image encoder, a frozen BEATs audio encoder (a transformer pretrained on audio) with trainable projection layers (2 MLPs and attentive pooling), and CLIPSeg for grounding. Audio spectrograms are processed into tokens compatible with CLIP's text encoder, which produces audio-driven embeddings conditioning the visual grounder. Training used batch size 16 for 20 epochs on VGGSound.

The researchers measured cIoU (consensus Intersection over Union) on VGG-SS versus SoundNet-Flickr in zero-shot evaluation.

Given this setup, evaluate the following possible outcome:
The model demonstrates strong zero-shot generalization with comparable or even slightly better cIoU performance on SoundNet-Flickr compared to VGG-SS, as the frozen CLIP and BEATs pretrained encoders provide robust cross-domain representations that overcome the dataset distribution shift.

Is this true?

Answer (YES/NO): NO